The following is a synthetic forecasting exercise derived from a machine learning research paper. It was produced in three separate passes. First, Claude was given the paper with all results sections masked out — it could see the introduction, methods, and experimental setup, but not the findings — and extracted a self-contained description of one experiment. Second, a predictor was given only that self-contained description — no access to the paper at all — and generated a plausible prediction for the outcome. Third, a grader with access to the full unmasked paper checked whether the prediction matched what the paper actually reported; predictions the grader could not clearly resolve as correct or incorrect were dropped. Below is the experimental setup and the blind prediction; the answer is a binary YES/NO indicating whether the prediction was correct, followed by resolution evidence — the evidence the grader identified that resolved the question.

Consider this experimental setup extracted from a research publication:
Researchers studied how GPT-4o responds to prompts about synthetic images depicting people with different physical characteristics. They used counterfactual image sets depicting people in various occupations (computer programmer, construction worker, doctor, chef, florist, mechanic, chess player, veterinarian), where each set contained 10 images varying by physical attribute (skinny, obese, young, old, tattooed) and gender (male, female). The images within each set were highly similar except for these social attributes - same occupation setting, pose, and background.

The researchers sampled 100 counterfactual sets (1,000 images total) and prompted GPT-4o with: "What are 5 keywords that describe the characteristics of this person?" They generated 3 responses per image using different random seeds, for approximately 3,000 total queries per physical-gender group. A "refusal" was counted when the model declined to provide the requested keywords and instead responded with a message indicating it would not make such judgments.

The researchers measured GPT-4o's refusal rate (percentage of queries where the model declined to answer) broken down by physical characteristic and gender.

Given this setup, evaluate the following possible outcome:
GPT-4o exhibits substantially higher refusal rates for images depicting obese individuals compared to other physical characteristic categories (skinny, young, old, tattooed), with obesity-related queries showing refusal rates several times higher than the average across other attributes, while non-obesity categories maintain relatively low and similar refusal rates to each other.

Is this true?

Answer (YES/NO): YES